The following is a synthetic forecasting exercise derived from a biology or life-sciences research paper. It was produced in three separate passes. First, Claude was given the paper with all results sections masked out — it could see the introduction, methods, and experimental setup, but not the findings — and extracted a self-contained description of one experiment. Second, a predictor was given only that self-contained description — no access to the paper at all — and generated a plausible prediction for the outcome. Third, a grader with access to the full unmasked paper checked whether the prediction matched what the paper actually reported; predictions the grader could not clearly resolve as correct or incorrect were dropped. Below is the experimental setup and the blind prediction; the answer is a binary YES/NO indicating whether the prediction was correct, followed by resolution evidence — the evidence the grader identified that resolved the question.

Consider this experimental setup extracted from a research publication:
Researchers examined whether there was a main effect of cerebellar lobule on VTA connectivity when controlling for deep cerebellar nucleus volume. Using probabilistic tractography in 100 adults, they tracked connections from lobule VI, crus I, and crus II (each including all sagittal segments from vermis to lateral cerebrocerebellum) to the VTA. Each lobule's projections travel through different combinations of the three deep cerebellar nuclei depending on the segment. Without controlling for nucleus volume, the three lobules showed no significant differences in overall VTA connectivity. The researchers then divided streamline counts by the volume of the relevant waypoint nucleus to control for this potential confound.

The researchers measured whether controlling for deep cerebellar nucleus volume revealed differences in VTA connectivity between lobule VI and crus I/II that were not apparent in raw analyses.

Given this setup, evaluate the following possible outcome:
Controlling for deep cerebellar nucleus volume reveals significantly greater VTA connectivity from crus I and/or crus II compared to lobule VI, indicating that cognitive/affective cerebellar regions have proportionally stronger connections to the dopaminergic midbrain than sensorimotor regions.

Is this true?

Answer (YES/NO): NO